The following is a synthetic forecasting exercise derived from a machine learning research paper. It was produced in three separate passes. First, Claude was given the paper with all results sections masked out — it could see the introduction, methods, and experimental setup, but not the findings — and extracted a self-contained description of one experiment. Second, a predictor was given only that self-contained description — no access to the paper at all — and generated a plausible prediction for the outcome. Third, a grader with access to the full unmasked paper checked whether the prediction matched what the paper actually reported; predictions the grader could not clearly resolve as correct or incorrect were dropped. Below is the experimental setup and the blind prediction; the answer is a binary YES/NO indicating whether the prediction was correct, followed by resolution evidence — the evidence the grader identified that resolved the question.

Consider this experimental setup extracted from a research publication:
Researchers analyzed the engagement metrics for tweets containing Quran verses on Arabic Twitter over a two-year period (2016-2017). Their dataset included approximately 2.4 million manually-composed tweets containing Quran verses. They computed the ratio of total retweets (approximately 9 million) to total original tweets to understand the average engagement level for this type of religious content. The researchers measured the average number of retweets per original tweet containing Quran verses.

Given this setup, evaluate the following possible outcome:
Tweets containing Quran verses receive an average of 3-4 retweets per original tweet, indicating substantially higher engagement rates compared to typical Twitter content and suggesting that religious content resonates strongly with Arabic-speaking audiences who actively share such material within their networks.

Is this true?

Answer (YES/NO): NO